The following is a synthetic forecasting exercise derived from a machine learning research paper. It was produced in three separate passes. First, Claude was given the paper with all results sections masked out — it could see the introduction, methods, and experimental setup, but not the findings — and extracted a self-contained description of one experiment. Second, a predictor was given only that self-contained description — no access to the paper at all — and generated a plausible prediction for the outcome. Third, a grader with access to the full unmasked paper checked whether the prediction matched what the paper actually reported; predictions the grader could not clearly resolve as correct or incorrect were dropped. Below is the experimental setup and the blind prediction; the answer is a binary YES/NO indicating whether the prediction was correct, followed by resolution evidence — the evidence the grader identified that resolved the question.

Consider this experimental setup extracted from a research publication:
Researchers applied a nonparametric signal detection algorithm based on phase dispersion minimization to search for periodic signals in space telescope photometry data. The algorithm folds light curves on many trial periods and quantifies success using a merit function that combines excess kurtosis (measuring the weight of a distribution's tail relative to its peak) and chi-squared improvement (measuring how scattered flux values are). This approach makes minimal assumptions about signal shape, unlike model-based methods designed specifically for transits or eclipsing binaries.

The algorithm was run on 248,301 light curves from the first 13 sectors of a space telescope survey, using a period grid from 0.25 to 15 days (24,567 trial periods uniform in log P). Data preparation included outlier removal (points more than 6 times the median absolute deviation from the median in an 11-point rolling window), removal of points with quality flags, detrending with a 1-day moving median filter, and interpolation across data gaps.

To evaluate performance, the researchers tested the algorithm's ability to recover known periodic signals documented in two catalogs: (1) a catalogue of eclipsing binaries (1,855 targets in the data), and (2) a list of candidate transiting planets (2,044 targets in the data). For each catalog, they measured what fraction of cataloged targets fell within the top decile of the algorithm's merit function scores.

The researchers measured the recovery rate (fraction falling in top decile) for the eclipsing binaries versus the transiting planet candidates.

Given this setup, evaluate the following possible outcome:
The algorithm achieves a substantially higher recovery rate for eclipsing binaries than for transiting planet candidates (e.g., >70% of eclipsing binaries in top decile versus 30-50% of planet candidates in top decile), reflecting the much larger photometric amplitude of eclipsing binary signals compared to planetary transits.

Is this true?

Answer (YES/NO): NO